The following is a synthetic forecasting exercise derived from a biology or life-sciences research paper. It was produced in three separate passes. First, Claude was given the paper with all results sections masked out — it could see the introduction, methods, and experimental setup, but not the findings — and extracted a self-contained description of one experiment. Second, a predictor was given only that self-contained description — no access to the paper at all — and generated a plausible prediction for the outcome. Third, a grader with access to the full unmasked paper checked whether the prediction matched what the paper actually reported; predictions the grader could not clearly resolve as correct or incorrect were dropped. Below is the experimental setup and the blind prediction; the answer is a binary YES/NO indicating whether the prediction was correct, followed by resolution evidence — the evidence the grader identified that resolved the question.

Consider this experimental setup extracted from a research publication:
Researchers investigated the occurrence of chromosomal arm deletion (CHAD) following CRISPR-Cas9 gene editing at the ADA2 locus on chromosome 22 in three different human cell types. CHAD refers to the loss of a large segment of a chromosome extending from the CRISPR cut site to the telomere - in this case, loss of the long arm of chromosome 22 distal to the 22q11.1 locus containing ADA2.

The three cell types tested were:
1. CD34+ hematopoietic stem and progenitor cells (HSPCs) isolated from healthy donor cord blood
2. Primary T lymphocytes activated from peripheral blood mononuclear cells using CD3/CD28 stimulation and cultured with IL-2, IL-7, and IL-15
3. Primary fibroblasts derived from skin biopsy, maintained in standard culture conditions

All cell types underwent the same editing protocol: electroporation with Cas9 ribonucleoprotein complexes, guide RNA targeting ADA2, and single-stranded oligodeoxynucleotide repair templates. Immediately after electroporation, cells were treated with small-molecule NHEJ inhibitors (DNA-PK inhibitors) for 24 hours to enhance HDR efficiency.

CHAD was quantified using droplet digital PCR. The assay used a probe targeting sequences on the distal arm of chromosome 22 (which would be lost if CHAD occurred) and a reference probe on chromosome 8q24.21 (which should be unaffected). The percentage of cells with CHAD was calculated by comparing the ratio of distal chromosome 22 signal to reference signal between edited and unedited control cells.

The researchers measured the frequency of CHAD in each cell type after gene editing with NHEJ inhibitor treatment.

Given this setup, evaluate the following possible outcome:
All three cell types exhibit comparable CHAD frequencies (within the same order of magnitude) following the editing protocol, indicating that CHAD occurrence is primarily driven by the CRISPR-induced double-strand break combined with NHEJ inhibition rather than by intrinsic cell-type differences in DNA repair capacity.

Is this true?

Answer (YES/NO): NO